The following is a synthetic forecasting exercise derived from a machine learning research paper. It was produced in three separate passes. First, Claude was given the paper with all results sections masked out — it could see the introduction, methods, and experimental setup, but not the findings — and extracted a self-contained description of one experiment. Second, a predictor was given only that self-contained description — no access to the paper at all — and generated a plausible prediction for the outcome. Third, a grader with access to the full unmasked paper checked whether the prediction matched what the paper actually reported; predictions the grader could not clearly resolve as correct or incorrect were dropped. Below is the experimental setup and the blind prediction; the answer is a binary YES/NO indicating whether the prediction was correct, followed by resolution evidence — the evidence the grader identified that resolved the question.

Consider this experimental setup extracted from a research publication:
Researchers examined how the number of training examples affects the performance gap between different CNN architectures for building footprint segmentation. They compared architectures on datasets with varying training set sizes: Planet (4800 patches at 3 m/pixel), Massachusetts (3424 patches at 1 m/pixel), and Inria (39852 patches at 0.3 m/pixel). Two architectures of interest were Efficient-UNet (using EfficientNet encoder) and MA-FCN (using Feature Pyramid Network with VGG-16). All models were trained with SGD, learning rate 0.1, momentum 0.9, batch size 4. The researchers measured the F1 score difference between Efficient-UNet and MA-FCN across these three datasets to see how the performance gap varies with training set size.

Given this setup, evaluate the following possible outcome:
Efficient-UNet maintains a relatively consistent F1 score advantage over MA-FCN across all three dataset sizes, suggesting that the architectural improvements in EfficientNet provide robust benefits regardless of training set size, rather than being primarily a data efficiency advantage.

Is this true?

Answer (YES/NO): NO